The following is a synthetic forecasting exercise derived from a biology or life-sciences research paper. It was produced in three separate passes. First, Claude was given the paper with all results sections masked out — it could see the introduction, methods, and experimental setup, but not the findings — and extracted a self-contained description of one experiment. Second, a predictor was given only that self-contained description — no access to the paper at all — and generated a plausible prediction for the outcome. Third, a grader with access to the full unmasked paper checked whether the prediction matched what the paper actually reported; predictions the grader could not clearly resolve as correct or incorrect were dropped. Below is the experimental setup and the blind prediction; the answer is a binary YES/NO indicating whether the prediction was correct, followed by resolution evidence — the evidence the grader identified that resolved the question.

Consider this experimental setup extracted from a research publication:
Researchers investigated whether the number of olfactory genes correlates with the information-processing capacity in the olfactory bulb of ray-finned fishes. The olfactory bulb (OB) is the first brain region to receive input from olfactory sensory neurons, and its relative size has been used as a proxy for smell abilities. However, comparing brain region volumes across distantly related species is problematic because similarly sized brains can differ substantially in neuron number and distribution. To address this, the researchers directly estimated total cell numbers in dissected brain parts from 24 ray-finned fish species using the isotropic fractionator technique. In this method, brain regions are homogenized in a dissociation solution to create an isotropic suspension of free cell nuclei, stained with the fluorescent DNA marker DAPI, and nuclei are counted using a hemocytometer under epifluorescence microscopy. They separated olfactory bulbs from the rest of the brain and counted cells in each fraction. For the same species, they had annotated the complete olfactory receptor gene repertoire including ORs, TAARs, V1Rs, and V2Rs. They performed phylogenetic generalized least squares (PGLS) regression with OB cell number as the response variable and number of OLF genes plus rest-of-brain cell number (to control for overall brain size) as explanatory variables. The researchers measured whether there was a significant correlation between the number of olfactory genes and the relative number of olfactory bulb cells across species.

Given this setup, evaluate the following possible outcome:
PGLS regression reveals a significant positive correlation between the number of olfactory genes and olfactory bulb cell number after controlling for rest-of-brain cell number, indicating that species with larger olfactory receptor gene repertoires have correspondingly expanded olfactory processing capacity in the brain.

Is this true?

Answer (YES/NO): NO